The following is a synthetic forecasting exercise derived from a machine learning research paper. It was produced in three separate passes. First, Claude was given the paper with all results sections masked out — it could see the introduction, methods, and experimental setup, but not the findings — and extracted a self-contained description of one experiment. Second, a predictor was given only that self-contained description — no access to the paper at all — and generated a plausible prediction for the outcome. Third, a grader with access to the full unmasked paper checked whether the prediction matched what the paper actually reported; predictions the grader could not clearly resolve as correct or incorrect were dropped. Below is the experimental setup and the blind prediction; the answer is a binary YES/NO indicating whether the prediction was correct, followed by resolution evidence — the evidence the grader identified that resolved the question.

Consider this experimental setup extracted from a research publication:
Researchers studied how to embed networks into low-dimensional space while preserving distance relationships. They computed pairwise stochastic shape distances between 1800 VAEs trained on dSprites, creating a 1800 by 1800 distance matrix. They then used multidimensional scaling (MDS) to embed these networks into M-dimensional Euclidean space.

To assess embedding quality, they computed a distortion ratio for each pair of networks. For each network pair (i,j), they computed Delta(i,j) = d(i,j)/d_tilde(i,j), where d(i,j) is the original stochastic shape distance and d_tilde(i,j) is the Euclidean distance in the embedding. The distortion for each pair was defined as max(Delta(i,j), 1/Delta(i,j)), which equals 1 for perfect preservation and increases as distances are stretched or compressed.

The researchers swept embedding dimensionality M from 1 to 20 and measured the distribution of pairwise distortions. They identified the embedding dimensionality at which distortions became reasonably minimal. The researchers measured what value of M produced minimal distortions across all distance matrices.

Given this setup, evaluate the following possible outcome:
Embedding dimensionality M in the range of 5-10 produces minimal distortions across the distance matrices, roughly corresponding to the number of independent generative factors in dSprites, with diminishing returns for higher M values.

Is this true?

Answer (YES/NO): NO